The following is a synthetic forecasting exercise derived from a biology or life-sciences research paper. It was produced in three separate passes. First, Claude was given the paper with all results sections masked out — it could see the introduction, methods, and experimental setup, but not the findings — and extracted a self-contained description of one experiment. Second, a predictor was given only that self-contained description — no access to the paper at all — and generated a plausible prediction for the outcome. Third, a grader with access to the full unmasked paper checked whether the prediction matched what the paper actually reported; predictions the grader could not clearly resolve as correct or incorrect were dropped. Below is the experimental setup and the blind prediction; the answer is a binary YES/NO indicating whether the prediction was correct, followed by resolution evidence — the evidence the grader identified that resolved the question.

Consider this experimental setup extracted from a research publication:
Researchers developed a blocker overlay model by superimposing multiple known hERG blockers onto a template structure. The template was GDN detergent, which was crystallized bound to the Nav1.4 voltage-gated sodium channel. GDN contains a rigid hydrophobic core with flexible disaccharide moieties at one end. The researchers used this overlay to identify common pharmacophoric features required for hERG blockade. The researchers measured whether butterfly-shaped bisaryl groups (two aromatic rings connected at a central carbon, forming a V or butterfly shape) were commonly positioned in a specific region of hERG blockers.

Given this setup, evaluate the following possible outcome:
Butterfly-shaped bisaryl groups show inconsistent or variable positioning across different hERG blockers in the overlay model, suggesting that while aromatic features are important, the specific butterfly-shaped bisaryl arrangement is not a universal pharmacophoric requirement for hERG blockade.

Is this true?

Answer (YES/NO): NO